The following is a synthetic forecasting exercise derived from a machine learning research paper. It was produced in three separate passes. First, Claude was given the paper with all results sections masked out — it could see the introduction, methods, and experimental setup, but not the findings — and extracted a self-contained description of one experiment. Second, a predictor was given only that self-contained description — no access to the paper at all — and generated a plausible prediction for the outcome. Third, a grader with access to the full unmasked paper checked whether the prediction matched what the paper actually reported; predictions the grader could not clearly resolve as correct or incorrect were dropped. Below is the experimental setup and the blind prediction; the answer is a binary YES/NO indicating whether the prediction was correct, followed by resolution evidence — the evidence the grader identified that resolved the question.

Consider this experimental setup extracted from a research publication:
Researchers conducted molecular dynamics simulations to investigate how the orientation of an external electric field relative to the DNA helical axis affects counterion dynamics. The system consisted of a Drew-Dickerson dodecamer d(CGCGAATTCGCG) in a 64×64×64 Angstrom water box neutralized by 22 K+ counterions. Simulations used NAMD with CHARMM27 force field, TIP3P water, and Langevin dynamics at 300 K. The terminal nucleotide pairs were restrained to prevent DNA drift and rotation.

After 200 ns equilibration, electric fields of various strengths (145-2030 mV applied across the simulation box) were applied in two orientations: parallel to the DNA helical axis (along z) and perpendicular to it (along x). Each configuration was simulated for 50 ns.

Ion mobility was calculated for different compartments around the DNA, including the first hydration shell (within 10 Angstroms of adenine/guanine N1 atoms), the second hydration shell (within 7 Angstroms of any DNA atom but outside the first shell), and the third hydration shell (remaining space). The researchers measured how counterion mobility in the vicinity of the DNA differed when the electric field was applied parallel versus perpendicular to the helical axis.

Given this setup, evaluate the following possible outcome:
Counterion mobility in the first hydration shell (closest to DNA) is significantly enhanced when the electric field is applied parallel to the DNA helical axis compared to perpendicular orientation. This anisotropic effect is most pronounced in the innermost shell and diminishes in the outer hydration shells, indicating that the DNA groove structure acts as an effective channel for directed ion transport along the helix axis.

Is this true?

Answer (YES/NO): NO